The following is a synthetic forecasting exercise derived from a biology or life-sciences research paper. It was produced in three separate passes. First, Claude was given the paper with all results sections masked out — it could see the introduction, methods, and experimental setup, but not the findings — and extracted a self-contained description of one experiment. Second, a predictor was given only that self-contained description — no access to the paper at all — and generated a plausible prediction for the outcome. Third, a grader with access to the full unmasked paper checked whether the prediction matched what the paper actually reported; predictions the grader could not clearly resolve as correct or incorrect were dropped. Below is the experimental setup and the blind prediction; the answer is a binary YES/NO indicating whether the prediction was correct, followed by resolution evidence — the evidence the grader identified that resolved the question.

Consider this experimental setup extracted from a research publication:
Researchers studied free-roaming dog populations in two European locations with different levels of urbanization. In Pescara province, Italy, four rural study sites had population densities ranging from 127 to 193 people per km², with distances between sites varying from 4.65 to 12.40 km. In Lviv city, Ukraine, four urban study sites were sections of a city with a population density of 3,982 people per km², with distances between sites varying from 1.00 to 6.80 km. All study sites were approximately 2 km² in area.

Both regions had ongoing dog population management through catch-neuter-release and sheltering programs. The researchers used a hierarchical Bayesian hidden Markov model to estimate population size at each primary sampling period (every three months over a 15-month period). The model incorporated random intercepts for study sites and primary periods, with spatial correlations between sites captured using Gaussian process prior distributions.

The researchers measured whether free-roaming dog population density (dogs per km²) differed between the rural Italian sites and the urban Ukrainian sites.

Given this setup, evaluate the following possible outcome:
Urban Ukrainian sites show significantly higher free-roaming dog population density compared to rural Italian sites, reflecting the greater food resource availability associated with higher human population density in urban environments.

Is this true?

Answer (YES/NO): YES